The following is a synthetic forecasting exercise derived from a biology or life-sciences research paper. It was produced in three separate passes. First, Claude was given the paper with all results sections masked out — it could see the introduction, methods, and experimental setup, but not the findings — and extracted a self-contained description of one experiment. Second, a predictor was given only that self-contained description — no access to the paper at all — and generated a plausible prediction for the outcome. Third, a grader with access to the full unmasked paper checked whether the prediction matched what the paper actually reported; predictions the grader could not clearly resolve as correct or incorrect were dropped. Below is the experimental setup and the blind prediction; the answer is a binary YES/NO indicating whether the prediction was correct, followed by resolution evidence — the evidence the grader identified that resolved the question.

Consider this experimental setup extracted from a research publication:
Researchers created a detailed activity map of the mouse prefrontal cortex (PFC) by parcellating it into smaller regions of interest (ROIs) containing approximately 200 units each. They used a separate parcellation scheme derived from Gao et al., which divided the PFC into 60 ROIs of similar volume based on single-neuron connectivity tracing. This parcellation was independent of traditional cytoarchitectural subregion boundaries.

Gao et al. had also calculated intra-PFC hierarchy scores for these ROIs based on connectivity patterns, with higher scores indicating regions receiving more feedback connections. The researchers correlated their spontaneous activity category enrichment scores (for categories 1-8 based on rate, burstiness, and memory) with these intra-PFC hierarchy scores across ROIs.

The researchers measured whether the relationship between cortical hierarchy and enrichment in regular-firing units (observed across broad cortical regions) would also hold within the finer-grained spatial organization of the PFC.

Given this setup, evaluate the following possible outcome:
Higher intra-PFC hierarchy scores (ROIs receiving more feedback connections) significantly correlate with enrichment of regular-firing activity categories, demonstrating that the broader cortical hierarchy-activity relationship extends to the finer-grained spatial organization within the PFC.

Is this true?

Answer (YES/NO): YES